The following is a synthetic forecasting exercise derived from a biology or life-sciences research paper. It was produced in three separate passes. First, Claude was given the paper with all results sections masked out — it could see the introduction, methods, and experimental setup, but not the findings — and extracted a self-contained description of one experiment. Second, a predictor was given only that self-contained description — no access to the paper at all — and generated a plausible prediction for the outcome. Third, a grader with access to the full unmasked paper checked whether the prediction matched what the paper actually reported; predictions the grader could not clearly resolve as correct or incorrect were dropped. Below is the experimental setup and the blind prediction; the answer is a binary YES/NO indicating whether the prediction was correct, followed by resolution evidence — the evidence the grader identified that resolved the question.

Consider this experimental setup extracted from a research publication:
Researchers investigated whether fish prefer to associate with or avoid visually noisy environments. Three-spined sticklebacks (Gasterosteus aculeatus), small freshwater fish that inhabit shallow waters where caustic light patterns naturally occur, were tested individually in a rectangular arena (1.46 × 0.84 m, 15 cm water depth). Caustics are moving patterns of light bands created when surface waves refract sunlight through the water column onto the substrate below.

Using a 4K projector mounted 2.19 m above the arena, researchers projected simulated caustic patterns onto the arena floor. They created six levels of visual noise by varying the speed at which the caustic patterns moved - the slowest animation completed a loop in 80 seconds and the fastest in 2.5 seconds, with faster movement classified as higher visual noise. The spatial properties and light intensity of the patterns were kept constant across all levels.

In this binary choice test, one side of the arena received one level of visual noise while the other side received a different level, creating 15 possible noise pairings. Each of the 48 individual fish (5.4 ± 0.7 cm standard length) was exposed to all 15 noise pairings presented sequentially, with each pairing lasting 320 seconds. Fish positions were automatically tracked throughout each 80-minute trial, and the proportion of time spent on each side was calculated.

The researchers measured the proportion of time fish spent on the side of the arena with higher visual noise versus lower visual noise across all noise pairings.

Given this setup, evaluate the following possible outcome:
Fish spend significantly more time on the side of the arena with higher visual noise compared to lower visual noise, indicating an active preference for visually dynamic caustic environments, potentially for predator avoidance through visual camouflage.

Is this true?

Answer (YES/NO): NO